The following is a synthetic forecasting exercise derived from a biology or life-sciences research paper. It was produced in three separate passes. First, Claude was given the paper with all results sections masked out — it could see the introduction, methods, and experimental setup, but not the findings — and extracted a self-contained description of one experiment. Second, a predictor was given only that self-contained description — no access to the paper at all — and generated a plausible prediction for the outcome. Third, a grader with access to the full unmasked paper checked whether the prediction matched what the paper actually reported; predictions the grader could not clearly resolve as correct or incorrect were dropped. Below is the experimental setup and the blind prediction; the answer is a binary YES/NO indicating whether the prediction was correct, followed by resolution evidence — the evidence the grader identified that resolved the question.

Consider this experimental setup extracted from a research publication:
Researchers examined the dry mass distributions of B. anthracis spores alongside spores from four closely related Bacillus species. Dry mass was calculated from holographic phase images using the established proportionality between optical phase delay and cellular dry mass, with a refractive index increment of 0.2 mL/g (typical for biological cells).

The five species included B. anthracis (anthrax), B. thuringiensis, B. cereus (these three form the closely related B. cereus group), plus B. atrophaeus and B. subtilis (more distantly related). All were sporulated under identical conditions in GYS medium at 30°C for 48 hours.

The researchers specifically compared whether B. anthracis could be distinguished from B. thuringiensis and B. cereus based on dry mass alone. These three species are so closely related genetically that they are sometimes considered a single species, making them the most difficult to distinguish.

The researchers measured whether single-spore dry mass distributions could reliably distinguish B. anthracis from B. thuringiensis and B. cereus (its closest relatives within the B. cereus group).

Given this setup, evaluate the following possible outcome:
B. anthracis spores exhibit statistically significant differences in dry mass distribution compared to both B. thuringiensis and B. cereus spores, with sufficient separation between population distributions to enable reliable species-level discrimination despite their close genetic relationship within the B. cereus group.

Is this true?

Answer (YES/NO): NO